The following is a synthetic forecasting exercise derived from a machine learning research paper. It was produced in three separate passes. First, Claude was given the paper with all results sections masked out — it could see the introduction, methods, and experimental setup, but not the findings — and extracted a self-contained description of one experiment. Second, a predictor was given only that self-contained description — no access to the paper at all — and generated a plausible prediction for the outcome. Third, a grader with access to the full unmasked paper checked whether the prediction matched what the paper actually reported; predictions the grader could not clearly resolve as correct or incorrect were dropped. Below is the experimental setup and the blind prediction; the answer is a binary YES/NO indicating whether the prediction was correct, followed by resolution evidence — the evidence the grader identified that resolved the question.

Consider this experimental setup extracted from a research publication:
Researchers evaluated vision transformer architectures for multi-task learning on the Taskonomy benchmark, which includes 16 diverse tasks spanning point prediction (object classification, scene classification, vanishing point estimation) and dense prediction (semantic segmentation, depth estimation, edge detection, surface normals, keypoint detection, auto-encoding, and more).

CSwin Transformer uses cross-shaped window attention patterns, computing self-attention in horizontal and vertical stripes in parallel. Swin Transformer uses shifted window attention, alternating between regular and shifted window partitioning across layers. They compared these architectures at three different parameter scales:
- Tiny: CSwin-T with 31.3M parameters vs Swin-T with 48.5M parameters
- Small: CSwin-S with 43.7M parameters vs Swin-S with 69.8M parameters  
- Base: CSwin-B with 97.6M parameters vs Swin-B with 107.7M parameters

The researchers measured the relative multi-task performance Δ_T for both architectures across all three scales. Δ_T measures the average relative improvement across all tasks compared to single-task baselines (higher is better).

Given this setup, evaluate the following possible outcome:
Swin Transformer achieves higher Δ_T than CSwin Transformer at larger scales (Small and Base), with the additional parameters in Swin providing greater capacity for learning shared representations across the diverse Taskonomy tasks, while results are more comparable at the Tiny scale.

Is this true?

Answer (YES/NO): NO